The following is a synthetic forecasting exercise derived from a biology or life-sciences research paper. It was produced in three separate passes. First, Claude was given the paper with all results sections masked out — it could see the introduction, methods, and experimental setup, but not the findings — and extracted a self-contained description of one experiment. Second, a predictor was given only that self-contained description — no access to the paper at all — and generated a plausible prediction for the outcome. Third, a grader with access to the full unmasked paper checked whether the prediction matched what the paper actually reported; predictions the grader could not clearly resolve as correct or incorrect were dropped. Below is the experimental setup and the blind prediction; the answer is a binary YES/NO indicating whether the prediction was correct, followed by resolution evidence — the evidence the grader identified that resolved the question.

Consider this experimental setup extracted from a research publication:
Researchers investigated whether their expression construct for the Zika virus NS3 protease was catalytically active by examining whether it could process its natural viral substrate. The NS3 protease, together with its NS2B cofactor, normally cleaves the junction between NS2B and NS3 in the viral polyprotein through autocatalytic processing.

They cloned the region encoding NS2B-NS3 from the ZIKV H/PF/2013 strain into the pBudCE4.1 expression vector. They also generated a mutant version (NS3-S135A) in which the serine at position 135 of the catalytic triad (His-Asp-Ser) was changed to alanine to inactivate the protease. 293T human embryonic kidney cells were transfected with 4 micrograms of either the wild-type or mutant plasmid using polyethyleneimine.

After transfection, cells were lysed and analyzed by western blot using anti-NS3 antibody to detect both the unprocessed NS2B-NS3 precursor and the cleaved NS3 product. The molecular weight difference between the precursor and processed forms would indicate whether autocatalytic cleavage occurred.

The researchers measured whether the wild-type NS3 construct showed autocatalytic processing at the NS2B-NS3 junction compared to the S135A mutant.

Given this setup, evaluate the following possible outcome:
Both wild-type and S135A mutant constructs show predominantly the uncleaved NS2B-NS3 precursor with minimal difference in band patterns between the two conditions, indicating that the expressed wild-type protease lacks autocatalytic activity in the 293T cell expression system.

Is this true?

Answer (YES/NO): NO